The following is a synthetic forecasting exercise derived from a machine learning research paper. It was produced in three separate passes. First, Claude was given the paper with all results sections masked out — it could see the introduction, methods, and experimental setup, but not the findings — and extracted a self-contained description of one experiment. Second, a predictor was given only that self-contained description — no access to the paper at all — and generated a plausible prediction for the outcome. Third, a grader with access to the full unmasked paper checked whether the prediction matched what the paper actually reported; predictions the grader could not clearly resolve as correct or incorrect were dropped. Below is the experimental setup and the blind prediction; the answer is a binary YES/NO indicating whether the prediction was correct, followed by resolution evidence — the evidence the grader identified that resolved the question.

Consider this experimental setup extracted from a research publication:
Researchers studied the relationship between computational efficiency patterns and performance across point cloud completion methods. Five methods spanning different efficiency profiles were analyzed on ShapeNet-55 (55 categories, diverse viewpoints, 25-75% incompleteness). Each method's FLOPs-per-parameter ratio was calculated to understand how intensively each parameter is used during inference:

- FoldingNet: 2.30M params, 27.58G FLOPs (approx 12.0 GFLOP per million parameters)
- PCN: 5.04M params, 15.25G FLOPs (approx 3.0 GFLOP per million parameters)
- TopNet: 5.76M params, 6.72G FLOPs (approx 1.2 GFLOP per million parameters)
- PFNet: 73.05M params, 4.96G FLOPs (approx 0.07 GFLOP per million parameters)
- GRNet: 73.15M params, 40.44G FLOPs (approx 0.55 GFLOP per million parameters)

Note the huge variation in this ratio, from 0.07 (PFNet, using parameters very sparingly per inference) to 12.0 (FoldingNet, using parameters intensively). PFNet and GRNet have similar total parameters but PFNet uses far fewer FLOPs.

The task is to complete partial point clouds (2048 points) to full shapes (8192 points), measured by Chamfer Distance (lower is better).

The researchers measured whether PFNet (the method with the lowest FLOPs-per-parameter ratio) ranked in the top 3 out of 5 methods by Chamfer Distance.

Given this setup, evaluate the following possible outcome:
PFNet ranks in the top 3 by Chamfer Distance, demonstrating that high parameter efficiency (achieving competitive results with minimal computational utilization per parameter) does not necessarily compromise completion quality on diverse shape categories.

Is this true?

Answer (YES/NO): NO